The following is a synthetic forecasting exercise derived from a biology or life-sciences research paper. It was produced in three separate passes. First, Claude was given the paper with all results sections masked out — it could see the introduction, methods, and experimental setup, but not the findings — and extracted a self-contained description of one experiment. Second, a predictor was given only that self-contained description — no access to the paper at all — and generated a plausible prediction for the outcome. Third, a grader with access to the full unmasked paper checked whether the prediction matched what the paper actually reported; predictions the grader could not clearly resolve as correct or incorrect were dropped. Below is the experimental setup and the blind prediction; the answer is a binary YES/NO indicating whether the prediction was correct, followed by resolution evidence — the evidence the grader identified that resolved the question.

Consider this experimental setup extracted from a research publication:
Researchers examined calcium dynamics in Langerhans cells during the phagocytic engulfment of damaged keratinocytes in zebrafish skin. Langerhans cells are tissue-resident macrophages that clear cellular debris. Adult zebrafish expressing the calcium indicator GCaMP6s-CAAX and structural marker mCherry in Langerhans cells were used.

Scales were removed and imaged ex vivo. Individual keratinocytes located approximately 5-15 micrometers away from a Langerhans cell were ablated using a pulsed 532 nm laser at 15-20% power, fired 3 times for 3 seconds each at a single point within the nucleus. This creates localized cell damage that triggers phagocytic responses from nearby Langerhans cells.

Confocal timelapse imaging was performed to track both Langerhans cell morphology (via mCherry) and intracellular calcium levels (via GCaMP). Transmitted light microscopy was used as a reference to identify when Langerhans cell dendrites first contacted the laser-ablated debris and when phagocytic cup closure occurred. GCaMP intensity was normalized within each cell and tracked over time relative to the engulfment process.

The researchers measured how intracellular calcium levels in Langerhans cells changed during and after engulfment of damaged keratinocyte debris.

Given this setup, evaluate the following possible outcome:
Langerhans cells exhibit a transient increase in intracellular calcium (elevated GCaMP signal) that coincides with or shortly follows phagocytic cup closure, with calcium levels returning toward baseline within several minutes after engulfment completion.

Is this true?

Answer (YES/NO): NO